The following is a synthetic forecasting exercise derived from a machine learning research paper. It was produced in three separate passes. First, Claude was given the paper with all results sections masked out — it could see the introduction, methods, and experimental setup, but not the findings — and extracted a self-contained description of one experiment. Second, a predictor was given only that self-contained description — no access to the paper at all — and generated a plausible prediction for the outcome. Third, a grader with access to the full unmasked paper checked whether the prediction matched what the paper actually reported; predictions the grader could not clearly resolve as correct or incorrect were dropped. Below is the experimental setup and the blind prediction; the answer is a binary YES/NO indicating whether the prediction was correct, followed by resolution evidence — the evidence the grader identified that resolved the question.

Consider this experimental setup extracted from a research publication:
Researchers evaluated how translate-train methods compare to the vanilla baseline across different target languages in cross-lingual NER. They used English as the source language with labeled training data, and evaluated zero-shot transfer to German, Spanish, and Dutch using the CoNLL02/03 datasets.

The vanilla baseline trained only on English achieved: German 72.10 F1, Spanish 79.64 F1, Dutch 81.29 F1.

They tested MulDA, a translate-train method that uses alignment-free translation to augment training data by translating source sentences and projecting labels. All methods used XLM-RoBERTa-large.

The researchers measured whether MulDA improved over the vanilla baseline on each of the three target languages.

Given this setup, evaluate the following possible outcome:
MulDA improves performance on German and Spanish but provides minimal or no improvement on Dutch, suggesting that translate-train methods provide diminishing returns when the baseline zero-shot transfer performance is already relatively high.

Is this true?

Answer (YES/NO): NO